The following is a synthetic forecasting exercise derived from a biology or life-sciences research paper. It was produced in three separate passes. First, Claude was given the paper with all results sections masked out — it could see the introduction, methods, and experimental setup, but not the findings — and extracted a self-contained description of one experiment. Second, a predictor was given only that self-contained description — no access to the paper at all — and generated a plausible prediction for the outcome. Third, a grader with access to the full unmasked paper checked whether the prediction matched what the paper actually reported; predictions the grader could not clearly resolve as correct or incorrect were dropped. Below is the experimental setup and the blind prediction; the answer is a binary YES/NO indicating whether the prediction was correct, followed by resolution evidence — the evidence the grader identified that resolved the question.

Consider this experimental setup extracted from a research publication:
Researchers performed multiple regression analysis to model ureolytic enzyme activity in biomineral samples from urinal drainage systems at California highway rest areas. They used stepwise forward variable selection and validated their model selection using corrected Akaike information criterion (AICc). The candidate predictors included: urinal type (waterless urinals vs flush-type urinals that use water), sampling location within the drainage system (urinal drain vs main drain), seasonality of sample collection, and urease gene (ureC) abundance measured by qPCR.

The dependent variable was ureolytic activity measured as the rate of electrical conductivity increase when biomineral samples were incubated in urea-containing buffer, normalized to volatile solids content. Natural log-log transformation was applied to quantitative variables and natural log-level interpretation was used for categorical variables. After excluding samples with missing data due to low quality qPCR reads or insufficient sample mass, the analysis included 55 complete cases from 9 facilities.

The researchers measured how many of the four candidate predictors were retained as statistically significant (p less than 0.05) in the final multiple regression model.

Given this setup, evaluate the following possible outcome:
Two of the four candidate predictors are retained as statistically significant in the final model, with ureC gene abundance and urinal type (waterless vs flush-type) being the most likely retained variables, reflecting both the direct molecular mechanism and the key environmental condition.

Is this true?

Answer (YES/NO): NO